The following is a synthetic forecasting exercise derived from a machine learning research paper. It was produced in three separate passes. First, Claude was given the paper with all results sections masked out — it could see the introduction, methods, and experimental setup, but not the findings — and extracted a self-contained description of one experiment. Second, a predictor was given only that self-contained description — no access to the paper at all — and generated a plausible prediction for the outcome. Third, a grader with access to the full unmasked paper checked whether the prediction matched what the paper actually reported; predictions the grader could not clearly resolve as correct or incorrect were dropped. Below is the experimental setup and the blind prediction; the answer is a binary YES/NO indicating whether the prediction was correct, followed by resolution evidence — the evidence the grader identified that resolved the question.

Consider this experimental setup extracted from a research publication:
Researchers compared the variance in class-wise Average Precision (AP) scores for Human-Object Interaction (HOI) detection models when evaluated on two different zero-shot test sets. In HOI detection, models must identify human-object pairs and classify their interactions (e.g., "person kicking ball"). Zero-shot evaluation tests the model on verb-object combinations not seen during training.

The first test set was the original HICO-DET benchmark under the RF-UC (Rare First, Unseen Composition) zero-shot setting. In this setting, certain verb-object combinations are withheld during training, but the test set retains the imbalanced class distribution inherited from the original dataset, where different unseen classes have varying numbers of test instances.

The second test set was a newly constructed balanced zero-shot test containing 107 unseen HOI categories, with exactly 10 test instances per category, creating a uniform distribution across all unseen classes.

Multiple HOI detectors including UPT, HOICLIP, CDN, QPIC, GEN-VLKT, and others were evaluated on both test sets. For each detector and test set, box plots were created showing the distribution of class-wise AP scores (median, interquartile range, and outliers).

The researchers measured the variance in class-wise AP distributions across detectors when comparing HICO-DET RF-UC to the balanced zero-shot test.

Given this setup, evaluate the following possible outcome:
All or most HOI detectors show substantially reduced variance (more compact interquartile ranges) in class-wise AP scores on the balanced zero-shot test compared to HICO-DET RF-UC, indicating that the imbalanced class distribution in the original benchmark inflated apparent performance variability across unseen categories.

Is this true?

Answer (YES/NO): YES